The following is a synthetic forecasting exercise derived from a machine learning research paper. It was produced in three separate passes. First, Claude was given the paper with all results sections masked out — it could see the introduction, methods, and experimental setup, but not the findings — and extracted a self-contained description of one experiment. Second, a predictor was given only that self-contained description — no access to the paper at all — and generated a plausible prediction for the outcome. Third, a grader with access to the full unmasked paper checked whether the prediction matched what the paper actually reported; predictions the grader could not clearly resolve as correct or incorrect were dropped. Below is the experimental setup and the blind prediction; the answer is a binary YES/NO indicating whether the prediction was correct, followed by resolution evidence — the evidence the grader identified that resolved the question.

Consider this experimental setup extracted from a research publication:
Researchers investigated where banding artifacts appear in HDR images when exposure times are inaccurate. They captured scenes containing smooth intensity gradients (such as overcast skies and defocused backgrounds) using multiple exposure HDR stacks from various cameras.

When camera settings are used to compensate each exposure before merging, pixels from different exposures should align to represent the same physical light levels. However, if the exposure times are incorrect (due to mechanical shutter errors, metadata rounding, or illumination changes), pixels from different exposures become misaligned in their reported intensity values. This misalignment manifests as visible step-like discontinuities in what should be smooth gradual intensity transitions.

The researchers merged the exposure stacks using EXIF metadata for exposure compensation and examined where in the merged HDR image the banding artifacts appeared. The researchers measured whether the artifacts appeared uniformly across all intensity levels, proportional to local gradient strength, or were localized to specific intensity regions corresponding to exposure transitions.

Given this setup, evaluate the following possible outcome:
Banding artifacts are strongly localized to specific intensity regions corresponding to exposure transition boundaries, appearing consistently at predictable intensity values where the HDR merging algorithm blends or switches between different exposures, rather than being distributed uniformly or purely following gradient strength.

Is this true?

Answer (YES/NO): YES